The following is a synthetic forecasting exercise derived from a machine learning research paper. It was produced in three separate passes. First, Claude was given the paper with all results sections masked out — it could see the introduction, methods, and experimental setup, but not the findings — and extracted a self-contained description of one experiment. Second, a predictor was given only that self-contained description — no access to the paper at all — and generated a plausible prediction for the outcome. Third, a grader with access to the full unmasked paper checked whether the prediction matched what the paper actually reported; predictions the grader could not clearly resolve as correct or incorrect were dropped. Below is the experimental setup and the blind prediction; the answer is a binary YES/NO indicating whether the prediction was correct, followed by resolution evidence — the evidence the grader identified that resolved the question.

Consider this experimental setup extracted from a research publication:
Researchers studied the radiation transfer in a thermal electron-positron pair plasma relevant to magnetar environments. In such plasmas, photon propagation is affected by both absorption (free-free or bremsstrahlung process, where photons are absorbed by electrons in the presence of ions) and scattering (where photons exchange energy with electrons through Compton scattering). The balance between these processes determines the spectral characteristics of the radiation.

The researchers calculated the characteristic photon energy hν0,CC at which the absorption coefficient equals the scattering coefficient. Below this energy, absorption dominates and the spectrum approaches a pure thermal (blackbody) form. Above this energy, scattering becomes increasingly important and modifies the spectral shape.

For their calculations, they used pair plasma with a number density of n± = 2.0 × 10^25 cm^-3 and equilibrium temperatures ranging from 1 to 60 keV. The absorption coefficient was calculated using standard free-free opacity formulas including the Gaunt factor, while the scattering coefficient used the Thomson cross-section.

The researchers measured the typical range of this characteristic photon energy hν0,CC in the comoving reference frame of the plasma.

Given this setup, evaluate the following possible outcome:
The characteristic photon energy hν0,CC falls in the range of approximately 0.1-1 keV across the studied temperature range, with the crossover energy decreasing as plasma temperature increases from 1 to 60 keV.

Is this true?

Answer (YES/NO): NO